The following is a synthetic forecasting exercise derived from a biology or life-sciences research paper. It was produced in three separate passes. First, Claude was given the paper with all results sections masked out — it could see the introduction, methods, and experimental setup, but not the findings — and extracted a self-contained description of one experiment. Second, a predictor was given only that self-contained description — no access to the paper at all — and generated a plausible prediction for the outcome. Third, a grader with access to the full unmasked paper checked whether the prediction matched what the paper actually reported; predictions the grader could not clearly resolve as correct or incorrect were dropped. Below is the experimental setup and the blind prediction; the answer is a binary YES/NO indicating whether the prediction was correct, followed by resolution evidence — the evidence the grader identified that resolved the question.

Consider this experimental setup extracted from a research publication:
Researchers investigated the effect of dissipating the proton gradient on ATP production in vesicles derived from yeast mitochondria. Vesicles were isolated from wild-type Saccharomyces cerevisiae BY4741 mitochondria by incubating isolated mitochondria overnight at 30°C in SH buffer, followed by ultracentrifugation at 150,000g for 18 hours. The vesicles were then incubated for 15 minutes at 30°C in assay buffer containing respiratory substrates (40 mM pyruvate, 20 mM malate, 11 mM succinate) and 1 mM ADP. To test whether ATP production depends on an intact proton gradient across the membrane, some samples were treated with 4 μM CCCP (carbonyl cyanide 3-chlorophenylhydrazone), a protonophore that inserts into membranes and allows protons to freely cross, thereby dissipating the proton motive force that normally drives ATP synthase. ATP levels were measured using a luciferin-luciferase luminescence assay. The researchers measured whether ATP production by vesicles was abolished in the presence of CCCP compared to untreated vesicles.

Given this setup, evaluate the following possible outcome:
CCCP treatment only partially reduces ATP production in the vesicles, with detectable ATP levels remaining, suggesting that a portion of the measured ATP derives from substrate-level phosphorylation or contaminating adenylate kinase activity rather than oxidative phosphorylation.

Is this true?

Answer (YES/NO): NO